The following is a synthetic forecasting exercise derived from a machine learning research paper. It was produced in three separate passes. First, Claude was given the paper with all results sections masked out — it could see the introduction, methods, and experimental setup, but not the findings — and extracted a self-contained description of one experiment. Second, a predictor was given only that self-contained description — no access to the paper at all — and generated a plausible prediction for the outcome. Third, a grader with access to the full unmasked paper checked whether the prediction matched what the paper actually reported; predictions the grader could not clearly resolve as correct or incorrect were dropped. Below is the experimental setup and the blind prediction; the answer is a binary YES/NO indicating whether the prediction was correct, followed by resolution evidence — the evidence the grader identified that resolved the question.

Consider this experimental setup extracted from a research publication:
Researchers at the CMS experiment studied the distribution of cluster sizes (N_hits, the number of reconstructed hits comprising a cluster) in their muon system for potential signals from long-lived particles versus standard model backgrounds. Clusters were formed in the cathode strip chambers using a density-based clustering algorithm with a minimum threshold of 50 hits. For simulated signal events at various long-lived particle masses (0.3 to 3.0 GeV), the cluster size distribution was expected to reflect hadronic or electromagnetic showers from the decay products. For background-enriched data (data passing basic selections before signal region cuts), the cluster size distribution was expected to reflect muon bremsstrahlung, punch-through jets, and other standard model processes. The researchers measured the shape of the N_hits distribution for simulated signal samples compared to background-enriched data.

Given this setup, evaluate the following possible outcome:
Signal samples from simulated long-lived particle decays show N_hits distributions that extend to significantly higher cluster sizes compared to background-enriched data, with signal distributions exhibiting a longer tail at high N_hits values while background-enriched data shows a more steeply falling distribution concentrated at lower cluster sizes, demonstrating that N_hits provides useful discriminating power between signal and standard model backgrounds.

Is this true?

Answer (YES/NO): YES